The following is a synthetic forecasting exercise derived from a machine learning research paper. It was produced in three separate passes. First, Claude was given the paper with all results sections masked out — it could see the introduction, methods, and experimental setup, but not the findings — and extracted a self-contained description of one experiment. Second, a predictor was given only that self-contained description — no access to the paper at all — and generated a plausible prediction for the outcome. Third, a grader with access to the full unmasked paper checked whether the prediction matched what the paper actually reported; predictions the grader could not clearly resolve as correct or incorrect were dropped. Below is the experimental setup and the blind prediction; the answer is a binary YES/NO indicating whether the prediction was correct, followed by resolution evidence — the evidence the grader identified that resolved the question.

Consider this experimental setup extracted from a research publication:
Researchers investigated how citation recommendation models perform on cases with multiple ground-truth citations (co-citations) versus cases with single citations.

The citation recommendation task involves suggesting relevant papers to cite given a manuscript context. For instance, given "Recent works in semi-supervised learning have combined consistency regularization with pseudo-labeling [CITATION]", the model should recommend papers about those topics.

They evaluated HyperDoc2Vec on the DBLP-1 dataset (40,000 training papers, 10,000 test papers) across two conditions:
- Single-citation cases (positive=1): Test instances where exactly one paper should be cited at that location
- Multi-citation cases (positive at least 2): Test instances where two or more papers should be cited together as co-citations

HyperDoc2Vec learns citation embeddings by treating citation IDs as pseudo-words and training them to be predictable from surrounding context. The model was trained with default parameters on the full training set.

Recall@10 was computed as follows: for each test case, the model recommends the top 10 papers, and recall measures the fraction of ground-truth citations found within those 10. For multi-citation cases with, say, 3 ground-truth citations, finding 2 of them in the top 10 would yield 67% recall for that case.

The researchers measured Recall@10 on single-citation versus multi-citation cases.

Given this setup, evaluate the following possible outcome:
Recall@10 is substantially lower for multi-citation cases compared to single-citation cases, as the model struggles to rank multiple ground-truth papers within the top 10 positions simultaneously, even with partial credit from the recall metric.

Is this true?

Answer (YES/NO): NO